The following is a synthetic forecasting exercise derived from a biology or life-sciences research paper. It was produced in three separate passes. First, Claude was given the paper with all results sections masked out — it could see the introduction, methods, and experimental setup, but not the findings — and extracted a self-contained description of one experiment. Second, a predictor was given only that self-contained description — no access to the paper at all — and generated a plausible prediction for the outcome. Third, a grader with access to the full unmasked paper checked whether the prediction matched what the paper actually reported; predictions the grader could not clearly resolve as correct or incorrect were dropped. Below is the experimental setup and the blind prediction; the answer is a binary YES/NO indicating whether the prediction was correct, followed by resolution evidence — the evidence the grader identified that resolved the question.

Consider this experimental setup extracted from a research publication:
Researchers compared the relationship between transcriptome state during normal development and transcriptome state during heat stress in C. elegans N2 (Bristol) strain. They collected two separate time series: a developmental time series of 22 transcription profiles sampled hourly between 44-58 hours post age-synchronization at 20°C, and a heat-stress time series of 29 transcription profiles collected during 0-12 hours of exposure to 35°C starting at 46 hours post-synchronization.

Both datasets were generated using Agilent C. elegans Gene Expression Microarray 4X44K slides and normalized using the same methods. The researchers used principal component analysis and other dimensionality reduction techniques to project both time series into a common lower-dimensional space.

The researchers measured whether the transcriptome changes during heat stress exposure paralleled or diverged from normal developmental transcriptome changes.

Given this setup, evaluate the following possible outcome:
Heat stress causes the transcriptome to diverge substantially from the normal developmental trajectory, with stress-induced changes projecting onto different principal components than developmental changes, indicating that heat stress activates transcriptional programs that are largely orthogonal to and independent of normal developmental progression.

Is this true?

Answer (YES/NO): YES